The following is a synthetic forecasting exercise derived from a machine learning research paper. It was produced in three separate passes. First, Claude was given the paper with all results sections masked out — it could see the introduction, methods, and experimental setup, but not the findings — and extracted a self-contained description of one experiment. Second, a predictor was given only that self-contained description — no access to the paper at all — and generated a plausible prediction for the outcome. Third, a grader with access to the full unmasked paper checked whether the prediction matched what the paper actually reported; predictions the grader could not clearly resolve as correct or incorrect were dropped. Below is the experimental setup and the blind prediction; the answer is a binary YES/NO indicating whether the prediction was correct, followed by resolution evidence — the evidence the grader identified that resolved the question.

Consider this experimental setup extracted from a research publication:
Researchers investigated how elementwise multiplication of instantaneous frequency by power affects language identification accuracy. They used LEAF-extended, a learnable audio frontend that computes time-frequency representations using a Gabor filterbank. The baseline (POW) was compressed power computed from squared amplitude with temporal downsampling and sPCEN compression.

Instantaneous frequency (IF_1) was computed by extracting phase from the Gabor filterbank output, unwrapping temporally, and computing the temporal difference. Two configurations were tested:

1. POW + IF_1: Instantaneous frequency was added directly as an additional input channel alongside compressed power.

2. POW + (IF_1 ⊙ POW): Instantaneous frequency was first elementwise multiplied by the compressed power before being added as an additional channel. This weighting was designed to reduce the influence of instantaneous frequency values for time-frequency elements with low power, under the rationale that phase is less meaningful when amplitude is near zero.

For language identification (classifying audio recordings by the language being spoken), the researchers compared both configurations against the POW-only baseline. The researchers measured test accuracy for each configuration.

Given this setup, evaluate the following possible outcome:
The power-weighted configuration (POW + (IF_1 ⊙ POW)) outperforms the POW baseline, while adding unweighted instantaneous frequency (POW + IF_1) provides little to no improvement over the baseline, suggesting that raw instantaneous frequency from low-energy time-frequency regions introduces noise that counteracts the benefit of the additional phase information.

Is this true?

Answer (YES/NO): NO